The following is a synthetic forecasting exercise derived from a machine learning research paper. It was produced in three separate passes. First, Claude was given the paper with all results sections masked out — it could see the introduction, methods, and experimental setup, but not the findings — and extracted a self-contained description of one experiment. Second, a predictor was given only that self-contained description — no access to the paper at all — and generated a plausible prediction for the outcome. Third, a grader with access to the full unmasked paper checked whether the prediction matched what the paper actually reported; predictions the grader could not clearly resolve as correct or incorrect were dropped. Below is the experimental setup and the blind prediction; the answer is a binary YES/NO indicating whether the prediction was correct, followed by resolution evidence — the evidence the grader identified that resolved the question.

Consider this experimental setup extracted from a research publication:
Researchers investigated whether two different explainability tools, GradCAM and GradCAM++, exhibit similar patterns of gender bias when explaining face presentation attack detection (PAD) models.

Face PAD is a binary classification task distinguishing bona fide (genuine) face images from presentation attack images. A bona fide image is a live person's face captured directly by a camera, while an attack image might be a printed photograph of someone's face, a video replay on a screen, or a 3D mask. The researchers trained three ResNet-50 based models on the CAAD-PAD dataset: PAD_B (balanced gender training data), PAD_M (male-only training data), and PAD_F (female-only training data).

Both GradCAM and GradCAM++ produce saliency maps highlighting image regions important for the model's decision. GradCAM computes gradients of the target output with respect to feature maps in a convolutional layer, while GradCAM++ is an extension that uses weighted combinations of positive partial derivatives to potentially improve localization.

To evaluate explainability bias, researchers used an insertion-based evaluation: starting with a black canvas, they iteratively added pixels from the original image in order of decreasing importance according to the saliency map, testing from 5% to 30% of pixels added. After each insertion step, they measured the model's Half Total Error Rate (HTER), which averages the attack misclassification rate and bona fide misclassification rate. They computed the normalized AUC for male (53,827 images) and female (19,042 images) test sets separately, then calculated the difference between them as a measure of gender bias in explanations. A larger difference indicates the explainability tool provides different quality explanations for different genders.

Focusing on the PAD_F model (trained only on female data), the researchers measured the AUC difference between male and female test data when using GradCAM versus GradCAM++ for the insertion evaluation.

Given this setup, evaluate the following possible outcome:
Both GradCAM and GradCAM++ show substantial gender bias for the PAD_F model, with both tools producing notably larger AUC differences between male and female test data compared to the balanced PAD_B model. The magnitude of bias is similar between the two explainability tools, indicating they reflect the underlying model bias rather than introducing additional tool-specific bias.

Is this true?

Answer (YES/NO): YES